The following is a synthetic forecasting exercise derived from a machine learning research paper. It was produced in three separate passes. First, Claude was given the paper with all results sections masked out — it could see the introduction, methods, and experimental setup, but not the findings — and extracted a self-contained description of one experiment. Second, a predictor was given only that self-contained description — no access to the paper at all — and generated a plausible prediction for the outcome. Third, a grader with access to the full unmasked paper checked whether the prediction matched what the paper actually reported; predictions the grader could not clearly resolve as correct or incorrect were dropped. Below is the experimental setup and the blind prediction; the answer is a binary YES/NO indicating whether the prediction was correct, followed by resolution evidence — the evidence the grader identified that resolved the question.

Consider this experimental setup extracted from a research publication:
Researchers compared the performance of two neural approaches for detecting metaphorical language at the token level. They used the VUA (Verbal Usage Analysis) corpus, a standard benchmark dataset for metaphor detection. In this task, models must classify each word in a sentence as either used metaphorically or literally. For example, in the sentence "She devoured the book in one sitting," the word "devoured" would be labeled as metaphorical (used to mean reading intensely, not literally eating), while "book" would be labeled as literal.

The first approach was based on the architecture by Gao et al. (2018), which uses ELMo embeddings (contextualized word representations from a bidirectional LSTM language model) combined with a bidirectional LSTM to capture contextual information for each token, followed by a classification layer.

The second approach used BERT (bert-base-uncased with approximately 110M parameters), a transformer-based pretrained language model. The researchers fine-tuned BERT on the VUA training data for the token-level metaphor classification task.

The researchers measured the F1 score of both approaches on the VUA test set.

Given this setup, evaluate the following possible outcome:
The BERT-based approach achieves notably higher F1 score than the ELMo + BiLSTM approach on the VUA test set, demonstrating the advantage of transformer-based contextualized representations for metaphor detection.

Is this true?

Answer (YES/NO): NO